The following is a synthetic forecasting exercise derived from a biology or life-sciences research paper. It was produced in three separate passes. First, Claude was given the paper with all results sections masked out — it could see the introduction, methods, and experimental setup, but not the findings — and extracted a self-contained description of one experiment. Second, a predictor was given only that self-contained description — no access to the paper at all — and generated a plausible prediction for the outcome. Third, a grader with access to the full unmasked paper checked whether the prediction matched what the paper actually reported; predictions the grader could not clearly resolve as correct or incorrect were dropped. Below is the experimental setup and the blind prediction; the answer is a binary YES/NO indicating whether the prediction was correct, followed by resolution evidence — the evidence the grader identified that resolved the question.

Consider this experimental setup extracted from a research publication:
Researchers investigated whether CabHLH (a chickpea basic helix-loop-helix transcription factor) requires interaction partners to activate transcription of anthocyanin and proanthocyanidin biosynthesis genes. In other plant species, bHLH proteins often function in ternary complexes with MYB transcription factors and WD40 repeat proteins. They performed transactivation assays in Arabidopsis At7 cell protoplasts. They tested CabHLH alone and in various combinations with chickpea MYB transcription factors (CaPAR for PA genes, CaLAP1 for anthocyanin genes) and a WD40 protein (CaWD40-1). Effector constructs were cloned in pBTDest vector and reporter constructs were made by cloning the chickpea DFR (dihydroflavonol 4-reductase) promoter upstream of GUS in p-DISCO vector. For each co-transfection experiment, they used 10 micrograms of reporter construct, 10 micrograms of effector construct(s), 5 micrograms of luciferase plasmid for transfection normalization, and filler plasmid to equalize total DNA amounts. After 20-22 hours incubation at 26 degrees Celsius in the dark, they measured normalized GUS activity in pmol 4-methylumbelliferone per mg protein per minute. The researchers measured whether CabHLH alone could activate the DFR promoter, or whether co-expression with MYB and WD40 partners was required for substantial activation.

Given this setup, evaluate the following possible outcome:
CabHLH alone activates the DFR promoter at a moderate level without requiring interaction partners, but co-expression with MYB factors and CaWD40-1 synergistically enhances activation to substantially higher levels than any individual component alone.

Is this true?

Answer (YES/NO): NO